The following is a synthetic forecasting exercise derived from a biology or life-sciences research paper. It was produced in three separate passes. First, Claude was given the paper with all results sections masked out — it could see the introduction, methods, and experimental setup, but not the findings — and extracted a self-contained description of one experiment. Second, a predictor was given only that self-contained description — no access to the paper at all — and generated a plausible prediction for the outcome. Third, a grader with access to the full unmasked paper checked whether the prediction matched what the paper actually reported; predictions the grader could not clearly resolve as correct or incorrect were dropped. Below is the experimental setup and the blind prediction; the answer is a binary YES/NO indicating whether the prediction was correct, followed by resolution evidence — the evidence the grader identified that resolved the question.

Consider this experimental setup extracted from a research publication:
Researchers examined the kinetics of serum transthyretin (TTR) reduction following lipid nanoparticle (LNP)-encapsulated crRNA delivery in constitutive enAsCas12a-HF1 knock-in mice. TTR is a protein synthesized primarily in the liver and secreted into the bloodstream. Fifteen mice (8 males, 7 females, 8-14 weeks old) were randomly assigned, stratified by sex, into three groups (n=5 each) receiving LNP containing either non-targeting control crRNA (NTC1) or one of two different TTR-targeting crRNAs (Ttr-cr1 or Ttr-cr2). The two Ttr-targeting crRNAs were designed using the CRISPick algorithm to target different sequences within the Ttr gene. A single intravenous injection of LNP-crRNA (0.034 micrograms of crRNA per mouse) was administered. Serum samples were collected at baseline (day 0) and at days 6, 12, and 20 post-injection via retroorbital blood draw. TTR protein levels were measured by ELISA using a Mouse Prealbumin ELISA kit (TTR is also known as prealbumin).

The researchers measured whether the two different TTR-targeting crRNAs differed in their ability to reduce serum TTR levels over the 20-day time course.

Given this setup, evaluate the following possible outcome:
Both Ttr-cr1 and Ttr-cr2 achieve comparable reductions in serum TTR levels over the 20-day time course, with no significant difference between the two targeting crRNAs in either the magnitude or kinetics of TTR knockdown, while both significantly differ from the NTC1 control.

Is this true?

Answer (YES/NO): NO